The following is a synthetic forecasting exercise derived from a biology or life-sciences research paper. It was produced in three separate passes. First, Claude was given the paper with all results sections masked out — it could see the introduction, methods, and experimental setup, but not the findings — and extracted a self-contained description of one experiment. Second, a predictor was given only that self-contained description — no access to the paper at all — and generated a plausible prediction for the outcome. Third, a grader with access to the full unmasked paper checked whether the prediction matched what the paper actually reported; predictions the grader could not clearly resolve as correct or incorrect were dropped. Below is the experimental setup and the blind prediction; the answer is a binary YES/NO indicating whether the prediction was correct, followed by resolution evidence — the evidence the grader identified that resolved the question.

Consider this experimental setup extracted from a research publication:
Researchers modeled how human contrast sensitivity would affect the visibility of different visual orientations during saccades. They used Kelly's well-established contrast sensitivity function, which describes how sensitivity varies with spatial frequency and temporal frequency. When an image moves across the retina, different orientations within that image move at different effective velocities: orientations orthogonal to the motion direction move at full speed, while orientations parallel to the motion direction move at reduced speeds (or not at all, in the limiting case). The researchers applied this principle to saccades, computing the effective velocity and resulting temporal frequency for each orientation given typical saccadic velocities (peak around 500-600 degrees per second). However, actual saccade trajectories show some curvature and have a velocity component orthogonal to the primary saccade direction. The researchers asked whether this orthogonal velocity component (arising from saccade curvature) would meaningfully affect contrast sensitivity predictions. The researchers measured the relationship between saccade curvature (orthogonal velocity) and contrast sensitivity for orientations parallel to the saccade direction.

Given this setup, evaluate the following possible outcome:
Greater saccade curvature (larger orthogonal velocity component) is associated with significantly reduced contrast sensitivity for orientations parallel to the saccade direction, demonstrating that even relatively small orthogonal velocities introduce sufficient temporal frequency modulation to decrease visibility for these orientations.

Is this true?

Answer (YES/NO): NO